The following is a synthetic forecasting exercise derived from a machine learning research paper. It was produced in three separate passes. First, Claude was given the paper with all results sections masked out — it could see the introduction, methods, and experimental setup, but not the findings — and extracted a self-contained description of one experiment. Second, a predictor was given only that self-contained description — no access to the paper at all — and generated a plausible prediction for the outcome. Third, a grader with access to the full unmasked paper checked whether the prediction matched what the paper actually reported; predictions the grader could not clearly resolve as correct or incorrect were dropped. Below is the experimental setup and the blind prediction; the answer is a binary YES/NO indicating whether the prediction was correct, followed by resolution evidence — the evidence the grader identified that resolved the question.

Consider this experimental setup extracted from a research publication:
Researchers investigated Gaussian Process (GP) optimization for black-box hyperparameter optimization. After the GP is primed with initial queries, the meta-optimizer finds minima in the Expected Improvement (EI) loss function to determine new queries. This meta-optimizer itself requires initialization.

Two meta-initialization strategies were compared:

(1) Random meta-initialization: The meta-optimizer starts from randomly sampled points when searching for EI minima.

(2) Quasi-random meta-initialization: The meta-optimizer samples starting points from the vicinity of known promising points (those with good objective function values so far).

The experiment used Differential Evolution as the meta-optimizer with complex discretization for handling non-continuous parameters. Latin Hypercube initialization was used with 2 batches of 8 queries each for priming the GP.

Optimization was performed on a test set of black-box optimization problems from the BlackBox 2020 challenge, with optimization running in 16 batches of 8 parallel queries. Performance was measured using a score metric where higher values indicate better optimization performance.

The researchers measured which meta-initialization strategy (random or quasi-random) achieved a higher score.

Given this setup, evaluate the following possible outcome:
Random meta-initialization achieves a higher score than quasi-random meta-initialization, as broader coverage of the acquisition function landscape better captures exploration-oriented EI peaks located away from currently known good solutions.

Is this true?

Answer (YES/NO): NO